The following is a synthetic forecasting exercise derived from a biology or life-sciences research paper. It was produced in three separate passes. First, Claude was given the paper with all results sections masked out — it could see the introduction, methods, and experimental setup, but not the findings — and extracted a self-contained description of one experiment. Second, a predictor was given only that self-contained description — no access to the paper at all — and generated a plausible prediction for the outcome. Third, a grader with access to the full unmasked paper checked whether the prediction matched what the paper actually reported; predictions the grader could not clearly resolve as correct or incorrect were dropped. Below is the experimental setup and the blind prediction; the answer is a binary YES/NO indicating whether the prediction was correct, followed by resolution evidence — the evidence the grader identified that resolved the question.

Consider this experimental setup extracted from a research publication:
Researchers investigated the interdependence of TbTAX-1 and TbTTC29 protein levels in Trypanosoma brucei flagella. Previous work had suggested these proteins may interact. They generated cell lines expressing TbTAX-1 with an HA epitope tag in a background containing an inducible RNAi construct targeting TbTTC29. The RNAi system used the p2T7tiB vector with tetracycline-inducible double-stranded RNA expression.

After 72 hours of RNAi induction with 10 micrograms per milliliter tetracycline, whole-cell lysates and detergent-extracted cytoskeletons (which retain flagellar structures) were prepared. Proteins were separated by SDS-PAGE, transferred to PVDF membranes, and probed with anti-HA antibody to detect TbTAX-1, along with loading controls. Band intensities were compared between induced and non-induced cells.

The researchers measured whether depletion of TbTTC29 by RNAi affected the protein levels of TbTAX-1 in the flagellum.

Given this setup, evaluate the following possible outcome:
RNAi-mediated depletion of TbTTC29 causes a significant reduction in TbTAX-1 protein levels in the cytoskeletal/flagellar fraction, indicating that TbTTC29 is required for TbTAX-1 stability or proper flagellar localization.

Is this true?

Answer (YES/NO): YES